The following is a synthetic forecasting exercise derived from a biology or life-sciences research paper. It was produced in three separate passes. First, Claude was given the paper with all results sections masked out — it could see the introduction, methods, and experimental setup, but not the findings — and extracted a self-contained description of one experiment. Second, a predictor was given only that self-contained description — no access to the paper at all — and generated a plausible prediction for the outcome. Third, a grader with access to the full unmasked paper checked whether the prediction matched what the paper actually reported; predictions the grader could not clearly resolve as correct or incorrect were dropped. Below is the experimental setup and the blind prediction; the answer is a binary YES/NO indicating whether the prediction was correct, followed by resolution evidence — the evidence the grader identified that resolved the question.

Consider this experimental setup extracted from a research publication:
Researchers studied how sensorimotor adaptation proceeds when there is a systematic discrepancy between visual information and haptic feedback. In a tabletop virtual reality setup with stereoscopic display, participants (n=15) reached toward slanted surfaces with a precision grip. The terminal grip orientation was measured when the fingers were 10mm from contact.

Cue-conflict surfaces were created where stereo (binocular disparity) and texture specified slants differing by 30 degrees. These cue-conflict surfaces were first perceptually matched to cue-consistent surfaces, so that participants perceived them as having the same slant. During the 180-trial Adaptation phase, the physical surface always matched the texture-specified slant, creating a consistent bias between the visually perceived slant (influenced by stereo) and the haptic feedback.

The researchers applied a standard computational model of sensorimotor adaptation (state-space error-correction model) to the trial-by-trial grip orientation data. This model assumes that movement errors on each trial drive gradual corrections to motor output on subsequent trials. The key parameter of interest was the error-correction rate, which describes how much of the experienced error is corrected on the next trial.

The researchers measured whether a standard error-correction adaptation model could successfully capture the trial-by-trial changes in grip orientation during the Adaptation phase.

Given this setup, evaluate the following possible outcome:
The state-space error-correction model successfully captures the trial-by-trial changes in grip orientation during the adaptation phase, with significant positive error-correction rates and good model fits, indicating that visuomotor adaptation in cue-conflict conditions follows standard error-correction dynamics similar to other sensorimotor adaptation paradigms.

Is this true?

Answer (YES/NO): YES